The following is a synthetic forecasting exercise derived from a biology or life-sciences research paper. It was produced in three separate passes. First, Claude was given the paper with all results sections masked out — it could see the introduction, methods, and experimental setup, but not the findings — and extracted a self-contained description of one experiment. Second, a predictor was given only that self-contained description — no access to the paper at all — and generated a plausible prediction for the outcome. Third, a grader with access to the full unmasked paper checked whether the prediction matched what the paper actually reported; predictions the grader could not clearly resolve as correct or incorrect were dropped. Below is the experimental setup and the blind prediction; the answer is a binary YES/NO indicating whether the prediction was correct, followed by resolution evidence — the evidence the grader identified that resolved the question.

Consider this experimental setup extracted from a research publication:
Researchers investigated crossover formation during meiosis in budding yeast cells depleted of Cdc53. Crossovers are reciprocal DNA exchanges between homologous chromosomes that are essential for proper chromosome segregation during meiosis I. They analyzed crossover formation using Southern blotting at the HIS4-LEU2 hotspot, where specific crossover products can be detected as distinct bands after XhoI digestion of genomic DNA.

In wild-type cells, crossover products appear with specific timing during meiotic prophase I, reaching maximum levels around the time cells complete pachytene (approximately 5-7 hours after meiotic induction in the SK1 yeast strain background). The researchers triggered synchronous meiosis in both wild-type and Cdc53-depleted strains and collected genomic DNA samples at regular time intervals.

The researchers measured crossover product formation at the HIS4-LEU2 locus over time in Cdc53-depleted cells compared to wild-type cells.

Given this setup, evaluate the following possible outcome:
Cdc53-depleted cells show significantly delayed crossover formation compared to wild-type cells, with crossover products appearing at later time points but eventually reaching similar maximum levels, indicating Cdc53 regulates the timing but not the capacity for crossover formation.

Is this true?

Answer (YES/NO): YES